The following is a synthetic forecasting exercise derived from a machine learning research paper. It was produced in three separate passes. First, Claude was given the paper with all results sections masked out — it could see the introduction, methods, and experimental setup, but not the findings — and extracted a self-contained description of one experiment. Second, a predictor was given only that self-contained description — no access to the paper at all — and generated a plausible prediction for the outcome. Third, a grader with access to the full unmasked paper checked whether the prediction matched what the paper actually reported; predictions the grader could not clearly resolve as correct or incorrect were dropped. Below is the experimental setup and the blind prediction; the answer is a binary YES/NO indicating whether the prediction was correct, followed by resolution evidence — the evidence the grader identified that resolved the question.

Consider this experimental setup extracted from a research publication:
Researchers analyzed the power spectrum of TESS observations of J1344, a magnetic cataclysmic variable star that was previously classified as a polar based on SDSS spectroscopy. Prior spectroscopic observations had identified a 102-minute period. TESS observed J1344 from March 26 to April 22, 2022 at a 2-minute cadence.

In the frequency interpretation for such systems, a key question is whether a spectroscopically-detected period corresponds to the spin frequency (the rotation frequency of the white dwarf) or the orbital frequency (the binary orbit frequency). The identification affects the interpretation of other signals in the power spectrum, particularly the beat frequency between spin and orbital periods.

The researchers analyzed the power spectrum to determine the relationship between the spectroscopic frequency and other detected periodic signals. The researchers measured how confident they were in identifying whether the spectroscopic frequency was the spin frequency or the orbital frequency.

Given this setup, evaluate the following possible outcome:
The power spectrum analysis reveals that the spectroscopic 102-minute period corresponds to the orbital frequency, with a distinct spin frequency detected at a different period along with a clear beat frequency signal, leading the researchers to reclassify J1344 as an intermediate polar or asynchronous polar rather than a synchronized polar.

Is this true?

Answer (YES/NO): NO